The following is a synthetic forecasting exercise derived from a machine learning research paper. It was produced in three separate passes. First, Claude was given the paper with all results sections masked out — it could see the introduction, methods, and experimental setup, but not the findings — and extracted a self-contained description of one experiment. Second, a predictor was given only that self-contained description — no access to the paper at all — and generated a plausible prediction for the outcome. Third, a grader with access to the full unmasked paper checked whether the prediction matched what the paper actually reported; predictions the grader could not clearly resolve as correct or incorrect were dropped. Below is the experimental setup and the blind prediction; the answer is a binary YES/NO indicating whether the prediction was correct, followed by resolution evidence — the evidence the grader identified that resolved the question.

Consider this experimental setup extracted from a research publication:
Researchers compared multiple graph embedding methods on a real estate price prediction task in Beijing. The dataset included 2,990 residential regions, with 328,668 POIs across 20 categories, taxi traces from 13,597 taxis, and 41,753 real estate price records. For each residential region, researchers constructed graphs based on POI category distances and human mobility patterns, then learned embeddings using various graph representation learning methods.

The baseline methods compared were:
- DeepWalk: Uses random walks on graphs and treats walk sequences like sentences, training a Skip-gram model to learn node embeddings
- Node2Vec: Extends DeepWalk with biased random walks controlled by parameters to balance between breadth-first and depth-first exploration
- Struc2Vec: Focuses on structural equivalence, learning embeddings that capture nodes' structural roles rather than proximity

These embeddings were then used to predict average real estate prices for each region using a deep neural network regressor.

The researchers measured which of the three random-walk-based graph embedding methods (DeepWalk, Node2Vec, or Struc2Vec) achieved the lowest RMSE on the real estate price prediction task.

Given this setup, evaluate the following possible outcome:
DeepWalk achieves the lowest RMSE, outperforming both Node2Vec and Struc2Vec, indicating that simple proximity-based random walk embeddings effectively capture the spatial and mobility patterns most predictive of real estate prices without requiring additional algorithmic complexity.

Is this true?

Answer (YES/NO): NO